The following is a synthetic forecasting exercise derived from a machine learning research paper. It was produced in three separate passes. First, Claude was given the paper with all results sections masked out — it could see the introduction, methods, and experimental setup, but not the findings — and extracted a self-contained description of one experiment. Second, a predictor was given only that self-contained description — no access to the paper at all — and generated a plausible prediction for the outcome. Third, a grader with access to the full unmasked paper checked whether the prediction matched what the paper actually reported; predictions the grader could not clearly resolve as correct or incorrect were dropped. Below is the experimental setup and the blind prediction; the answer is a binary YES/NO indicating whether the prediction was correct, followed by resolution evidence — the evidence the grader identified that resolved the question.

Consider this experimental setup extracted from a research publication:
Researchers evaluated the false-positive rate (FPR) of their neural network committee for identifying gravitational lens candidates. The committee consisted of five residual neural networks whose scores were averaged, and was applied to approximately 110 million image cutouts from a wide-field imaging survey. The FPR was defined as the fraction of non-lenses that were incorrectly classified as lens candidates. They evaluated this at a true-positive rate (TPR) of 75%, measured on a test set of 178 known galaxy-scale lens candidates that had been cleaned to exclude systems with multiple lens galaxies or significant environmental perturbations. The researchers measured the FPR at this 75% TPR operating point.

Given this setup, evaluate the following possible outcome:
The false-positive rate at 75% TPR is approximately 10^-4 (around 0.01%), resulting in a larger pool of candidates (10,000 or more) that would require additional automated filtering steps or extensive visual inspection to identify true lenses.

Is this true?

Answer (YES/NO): YES